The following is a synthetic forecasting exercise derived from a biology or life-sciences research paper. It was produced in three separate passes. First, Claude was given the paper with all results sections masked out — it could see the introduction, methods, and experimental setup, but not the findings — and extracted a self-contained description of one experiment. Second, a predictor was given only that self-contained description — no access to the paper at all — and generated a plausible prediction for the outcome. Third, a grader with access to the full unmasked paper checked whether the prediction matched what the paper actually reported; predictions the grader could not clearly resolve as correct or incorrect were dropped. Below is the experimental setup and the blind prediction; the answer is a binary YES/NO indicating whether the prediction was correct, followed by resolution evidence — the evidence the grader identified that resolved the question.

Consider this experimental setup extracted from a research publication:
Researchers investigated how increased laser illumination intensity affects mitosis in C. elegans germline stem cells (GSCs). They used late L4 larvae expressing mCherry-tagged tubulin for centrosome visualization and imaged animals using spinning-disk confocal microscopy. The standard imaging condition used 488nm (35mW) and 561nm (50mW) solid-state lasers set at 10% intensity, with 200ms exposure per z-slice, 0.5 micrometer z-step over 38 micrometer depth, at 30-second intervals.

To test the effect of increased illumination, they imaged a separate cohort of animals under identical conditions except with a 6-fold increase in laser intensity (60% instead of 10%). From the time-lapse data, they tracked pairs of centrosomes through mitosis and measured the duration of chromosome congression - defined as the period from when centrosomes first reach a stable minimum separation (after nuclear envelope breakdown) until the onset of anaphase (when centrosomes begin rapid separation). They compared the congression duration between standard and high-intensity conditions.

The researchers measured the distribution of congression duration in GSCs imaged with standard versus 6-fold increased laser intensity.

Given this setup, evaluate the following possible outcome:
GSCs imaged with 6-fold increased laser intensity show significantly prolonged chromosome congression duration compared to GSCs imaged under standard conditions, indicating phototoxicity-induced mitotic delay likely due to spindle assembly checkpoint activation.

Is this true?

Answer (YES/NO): YES